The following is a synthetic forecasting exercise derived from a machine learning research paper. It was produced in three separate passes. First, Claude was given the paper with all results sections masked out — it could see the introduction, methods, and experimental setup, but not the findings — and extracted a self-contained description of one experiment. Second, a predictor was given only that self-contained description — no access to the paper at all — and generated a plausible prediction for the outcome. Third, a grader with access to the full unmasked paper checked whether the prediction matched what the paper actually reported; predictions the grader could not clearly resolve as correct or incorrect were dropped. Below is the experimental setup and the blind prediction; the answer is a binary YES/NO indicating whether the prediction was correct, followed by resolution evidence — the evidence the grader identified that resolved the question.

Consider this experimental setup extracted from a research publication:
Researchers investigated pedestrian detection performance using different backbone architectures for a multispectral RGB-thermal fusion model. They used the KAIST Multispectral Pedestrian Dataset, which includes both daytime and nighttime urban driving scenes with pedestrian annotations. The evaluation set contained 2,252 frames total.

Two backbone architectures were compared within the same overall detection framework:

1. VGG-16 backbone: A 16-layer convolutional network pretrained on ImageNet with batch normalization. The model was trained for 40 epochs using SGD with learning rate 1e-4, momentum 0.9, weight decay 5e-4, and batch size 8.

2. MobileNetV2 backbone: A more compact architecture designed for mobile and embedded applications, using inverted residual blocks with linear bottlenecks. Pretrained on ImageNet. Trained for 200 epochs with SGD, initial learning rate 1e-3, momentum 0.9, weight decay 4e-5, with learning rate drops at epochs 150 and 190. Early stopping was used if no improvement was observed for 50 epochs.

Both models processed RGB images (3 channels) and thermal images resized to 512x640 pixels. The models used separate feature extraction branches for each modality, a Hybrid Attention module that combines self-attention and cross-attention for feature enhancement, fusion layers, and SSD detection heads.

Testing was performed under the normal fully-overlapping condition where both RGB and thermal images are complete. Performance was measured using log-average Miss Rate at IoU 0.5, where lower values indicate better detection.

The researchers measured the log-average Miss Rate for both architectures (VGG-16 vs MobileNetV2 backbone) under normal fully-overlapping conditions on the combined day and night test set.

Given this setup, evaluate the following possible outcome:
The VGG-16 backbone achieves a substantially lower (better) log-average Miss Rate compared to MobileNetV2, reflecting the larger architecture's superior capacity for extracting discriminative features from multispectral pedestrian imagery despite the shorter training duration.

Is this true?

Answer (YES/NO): NO